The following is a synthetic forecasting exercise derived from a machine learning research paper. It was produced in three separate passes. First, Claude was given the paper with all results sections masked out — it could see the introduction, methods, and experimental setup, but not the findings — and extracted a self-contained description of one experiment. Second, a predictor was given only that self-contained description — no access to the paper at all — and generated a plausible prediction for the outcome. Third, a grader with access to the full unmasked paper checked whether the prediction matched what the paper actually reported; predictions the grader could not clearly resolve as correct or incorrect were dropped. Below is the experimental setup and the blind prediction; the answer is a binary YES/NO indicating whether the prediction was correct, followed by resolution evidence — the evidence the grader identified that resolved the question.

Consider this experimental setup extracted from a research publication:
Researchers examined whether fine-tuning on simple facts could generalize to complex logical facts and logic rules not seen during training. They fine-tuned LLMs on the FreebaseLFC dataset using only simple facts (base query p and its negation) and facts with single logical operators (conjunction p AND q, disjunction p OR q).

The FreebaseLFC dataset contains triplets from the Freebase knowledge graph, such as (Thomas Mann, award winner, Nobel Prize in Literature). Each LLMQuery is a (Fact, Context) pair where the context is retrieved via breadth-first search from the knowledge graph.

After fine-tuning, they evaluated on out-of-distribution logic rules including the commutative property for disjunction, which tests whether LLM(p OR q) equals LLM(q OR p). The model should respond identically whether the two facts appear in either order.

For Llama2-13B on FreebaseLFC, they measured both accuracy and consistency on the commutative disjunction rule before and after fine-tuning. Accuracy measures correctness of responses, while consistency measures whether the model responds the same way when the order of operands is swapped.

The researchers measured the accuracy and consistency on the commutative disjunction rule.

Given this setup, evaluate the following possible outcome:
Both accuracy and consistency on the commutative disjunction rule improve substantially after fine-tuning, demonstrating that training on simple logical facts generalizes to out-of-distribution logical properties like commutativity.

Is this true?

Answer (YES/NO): NO